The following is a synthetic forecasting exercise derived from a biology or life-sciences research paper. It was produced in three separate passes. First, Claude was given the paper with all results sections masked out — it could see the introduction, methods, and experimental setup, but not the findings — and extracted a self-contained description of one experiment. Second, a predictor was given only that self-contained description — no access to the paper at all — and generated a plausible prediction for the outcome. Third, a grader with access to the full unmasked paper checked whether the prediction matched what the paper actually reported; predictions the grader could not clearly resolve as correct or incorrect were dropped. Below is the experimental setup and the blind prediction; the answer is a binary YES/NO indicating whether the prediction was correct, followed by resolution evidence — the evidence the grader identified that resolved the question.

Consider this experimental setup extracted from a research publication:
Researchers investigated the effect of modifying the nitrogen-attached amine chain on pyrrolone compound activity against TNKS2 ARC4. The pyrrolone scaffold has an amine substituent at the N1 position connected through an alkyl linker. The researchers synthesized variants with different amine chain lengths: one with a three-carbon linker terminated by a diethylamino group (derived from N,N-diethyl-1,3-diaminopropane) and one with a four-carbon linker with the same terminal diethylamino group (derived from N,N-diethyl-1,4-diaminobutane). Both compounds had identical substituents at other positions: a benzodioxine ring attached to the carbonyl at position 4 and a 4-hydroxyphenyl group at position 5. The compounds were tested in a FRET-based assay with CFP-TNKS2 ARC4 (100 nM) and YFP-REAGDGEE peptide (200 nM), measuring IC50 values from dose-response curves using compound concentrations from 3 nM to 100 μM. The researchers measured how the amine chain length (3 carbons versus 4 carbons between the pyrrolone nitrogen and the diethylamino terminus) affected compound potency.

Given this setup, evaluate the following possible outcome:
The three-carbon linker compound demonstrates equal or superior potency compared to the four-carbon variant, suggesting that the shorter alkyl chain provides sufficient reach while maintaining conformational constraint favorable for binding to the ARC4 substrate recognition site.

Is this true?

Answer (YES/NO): YES